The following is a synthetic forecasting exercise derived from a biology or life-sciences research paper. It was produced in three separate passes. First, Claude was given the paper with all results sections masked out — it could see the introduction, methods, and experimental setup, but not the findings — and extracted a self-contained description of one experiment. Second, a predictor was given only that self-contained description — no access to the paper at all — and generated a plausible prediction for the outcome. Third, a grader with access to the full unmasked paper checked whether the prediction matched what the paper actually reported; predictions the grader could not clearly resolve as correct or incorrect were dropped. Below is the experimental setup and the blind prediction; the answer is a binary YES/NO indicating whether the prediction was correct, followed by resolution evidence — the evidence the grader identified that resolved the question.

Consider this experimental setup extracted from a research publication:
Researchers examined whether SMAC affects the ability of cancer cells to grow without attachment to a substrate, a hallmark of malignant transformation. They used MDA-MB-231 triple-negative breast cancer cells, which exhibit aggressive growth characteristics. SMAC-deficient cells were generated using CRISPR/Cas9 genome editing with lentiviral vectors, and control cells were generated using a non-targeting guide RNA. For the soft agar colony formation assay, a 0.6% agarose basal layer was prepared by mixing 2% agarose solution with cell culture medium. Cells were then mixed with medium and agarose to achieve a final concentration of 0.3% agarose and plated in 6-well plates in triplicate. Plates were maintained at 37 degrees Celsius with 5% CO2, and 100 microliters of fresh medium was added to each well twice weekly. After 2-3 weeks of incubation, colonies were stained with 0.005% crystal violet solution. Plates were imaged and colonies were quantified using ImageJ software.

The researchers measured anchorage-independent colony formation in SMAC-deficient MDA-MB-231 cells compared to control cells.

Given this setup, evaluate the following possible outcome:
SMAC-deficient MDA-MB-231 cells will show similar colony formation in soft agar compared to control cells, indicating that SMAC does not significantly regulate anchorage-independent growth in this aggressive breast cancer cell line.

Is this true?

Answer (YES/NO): NO